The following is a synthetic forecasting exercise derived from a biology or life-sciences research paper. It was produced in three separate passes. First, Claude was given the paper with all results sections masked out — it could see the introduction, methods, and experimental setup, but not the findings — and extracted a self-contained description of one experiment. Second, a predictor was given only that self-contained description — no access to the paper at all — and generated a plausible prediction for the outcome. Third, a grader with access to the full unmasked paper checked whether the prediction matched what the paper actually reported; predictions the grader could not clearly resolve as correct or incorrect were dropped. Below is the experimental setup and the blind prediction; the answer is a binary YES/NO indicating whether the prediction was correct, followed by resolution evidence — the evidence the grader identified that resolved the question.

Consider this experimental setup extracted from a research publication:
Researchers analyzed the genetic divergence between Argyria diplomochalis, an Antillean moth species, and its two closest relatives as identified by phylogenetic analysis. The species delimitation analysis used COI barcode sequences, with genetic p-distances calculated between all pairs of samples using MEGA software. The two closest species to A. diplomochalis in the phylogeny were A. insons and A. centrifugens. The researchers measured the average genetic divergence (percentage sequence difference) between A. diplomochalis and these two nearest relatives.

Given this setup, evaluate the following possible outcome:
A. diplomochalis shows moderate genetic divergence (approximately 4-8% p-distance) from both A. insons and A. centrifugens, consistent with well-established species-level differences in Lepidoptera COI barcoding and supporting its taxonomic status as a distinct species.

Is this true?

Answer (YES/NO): NO